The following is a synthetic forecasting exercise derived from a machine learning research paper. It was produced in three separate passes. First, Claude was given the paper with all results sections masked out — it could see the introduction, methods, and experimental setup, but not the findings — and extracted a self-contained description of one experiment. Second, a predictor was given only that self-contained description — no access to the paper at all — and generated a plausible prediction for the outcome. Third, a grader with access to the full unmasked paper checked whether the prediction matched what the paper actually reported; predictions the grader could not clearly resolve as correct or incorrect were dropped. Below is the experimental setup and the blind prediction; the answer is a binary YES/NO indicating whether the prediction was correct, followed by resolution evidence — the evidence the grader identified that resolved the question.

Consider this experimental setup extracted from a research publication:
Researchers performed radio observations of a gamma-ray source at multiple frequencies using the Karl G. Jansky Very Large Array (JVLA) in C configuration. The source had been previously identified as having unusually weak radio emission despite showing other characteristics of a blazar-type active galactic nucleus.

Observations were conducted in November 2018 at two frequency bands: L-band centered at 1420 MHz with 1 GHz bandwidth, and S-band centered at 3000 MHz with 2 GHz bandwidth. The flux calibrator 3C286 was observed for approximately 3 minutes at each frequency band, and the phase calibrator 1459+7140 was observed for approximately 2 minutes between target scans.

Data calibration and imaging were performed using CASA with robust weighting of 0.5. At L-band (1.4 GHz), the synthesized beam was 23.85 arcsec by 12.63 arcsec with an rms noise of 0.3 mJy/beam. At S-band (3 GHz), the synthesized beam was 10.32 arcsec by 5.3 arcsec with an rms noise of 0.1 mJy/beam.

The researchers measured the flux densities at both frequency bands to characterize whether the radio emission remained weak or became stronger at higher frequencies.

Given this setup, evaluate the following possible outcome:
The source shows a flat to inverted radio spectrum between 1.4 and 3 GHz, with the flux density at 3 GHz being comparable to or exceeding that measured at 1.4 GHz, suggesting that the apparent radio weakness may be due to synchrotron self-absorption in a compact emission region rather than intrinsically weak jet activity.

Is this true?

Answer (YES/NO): YES